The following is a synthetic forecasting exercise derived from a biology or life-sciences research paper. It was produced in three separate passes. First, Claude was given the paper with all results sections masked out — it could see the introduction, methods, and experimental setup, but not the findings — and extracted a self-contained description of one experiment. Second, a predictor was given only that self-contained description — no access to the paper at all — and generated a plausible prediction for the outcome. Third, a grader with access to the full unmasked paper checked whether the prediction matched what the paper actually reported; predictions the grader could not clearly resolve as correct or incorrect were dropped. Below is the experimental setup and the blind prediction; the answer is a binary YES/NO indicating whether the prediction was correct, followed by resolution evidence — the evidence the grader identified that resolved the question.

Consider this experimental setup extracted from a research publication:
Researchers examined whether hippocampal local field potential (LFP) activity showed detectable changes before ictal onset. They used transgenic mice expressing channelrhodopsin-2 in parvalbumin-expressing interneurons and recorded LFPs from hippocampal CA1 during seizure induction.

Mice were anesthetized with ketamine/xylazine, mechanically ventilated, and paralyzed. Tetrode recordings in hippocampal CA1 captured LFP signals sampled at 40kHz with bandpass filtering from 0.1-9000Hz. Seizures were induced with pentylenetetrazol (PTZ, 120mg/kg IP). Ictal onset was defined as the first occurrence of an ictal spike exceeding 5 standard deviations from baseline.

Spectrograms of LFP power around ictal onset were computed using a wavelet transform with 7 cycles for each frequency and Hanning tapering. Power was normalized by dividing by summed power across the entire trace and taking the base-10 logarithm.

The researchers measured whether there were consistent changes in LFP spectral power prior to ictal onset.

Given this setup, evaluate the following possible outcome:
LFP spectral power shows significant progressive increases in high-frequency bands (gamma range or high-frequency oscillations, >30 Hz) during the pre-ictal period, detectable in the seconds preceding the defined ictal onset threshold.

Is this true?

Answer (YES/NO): NO